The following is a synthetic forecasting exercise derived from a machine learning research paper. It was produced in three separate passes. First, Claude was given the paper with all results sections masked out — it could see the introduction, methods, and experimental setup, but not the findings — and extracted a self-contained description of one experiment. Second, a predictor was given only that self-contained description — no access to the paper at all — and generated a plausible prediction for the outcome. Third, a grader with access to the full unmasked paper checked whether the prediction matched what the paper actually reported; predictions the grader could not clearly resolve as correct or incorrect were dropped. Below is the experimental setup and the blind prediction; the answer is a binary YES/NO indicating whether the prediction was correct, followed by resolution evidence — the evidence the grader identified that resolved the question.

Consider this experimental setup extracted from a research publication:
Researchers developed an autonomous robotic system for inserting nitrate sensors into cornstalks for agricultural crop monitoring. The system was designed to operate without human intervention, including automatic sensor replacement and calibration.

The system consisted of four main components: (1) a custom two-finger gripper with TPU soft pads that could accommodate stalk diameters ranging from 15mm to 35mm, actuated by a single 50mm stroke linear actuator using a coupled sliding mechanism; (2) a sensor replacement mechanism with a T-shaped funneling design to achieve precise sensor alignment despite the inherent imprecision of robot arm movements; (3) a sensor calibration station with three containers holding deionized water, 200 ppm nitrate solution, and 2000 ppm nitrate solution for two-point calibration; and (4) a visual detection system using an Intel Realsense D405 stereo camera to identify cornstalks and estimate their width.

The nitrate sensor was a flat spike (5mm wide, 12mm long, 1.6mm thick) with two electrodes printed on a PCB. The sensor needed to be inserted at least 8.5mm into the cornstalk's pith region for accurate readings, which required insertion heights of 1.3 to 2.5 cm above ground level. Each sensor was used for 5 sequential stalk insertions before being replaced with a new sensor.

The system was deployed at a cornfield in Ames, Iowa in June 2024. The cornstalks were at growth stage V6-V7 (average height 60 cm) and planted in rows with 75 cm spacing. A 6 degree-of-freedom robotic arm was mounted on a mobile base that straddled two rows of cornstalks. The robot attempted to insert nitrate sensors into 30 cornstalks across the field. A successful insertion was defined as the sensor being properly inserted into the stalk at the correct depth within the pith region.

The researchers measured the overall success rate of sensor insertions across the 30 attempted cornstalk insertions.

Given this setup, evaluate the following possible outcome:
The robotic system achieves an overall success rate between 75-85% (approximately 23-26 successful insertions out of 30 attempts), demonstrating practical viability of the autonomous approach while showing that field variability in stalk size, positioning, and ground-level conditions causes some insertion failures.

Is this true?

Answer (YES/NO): NO